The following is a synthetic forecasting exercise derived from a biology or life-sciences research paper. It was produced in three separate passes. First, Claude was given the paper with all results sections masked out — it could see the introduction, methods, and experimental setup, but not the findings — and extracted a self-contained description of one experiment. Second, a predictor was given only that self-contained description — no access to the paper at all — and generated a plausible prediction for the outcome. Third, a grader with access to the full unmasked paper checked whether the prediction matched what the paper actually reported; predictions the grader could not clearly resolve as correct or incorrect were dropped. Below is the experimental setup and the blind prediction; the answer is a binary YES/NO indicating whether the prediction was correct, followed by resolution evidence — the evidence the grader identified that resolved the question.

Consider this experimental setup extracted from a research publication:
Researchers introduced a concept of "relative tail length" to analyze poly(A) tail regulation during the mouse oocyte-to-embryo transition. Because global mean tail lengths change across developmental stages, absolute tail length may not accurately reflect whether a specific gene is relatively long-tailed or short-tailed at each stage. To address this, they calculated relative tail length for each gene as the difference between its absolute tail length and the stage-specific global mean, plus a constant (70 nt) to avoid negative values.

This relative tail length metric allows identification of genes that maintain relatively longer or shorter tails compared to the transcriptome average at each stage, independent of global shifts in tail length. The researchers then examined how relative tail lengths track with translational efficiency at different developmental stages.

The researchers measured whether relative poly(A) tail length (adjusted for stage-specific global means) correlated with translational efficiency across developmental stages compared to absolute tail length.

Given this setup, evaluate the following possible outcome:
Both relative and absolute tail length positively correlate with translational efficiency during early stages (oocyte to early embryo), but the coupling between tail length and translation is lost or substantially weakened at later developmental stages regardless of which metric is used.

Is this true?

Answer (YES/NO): NO